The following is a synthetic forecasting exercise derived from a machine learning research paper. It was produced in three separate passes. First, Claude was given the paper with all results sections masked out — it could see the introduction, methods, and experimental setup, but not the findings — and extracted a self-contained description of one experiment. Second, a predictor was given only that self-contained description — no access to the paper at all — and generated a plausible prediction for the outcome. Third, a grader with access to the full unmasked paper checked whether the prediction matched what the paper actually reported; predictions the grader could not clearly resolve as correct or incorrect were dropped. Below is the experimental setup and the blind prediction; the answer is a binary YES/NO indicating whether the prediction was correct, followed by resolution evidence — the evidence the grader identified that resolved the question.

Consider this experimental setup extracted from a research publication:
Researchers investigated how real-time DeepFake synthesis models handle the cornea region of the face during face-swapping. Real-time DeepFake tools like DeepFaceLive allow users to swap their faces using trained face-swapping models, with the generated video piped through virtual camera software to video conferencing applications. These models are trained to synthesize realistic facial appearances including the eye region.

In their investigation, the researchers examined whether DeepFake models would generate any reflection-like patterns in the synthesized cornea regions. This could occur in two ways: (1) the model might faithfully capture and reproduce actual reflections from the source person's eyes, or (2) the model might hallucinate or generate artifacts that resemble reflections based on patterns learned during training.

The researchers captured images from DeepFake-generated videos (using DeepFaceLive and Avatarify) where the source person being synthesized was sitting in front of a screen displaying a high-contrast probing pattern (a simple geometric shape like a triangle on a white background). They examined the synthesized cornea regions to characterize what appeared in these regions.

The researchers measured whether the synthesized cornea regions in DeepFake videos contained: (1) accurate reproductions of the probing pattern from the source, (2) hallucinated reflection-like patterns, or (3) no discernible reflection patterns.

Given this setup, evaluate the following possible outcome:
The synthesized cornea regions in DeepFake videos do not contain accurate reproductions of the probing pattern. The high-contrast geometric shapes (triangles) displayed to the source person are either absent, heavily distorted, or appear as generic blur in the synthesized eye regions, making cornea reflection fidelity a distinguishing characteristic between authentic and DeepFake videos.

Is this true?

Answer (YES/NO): YES